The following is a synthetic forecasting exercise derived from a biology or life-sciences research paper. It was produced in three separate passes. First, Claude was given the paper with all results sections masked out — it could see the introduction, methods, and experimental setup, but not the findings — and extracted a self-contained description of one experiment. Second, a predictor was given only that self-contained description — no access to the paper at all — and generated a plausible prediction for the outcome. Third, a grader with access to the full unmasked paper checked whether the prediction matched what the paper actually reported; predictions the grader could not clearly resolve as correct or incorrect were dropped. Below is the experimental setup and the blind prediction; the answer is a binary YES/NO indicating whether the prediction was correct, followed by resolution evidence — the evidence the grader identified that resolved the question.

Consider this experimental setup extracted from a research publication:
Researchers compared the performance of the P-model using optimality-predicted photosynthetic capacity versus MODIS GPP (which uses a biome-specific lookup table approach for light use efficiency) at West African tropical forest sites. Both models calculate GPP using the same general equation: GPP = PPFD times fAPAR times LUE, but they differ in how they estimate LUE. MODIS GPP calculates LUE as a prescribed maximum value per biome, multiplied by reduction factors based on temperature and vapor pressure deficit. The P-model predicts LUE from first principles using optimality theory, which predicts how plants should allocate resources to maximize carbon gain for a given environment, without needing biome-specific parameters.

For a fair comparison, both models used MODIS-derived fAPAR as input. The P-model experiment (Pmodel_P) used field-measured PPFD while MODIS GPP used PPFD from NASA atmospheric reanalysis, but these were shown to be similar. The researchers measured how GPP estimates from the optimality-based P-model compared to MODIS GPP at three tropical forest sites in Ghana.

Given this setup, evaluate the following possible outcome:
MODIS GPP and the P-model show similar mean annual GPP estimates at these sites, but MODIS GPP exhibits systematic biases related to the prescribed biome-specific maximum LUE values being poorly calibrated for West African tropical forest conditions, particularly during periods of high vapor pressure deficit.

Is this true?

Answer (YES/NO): NO